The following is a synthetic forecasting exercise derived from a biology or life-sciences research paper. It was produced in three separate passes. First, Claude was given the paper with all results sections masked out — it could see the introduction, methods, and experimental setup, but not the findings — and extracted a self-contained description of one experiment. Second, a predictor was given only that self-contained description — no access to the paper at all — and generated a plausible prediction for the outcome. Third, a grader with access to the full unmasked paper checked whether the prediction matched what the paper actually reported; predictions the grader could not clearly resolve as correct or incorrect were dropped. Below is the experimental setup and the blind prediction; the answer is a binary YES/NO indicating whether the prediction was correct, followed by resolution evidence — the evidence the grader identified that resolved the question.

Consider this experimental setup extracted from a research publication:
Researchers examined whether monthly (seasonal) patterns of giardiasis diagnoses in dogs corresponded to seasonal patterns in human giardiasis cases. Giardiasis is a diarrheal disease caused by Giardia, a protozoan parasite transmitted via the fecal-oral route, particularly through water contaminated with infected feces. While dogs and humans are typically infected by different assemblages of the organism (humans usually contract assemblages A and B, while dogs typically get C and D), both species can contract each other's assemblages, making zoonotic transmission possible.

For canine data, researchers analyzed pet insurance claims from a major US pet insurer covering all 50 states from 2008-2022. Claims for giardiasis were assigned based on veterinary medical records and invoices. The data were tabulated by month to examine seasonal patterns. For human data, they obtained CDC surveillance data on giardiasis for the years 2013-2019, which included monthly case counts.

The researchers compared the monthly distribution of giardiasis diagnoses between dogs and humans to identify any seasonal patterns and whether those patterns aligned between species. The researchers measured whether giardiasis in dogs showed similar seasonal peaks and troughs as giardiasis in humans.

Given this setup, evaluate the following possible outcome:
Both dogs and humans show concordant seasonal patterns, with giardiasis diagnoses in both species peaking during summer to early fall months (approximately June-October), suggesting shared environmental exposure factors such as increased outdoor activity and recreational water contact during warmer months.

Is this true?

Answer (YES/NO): NO